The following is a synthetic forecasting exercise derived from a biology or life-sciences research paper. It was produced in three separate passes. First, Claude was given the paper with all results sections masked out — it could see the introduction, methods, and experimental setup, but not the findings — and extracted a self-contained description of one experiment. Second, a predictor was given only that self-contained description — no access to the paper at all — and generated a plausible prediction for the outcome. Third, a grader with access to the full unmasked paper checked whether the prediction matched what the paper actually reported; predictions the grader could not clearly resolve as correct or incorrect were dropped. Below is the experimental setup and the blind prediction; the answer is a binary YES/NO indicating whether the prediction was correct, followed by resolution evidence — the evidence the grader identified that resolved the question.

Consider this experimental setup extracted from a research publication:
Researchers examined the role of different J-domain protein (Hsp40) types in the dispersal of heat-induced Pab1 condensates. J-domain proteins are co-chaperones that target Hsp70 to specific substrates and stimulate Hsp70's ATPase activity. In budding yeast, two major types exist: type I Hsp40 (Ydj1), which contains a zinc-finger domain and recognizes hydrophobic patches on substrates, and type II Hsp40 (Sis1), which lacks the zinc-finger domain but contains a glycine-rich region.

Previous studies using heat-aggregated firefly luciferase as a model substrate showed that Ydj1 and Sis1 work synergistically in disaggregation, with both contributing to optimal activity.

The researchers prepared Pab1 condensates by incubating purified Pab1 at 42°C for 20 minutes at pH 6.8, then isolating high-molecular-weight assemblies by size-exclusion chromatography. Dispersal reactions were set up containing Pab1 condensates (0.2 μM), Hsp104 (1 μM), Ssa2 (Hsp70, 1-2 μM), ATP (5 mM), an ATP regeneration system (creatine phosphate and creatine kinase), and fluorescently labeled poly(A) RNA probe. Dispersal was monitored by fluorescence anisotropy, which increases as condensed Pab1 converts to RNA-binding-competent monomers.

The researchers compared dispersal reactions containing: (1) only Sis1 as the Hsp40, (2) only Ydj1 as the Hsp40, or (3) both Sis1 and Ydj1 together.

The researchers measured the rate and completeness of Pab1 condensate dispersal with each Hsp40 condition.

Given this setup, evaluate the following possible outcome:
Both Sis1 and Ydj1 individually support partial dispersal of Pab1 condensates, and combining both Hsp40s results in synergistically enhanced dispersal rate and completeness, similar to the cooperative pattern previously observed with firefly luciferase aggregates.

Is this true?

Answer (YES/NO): NO